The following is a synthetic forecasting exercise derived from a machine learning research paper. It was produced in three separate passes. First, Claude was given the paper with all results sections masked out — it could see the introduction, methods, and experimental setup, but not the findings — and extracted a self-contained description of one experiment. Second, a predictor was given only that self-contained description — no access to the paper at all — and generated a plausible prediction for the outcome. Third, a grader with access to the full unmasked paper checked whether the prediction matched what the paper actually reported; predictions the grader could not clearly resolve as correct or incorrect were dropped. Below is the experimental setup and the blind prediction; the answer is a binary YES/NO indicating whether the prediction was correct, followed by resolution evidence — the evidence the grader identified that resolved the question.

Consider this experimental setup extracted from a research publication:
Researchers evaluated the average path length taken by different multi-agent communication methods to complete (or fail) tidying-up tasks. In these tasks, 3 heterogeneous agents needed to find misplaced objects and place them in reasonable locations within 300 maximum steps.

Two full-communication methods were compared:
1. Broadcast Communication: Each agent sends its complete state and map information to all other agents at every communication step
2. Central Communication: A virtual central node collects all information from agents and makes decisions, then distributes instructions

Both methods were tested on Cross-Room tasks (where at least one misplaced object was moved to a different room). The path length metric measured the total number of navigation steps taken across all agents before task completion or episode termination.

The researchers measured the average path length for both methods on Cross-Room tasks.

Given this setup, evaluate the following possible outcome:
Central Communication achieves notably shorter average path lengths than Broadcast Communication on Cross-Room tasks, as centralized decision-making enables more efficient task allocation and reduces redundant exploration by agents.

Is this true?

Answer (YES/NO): NO